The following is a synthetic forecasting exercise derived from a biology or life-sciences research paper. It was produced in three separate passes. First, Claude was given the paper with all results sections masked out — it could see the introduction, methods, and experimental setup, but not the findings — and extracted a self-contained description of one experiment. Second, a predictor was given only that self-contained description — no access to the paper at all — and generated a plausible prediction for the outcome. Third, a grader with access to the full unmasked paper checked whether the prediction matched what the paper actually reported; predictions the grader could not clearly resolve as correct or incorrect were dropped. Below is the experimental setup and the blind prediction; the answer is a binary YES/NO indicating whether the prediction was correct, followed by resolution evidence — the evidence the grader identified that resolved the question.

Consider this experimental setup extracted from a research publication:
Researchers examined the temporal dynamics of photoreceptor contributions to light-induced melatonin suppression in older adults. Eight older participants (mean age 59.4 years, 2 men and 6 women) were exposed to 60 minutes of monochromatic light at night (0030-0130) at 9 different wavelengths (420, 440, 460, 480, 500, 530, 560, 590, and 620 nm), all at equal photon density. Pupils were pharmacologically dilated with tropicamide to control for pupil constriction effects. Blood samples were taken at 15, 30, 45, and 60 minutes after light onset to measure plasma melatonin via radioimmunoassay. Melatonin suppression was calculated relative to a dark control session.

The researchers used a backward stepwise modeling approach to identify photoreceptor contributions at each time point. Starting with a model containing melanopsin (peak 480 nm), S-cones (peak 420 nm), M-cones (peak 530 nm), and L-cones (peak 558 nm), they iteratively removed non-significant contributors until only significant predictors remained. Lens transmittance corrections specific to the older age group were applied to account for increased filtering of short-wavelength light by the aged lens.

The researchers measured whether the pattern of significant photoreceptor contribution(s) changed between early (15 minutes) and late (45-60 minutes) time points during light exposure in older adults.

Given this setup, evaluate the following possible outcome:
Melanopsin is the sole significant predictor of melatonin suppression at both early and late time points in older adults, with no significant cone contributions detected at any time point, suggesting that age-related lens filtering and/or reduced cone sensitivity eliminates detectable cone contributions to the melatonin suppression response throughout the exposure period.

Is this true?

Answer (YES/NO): NO